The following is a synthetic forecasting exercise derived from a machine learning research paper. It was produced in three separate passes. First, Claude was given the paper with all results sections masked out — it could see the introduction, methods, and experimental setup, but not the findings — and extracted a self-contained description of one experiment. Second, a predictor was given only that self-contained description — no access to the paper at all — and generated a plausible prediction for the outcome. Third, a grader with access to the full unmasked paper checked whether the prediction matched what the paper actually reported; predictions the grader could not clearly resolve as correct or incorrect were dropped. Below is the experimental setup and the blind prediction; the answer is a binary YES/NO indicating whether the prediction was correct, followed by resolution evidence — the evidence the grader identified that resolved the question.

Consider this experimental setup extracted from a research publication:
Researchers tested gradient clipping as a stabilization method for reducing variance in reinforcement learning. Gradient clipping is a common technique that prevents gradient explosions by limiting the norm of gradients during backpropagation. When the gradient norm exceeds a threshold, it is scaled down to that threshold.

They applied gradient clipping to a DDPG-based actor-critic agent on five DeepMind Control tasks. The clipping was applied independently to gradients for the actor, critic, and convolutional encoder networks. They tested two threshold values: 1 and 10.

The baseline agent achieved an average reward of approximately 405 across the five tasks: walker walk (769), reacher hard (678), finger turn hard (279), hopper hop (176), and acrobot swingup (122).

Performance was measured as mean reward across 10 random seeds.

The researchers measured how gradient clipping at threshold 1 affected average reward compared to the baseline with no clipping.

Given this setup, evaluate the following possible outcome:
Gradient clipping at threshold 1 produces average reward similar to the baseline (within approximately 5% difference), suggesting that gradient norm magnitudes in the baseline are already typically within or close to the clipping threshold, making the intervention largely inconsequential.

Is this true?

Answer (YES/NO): NO